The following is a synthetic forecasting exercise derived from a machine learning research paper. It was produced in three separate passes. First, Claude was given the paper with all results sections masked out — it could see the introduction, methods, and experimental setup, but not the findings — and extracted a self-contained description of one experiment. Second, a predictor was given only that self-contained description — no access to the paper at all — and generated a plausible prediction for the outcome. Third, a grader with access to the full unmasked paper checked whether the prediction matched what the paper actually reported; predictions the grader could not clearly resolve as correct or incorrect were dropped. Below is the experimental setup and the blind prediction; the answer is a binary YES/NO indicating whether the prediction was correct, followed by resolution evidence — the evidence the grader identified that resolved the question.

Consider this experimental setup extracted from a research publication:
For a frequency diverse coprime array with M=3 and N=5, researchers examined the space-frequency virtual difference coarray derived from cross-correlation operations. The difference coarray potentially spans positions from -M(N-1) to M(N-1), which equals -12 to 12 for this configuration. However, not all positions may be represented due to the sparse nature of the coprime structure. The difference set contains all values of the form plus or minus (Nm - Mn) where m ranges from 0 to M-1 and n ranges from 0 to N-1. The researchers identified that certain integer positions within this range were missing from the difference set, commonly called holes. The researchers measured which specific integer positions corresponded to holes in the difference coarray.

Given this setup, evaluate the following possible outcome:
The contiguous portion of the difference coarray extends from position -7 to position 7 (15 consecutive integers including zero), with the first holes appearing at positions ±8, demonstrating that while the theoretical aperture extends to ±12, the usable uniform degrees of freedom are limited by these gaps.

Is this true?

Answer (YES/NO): YES